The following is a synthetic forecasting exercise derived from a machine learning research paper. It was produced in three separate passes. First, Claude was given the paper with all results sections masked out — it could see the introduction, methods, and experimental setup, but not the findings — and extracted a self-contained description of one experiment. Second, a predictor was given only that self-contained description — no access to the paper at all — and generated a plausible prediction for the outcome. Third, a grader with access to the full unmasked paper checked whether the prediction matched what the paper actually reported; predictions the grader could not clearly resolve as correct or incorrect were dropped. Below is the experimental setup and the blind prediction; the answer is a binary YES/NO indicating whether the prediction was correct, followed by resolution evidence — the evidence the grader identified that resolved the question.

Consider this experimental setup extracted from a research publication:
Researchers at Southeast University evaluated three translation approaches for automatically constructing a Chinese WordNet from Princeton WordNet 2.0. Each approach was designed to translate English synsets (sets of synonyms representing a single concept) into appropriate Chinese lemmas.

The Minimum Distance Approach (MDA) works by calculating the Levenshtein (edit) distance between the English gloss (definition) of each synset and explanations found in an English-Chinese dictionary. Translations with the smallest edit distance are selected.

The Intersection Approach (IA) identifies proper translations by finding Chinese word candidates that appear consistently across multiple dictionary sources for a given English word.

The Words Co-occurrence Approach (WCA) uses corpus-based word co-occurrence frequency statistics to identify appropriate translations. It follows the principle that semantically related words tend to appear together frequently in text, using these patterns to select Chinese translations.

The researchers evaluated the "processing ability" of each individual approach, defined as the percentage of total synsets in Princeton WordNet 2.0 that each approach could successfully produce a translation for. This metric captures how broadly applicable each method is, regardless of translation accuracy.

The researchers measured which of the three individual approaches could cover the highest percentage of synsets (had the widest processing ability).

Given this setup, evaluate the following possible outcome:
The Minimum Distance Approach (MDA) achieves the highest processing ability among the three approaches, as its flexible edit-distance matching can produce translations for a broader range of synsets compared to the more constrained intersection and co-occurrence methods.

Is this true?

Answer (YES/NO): NO